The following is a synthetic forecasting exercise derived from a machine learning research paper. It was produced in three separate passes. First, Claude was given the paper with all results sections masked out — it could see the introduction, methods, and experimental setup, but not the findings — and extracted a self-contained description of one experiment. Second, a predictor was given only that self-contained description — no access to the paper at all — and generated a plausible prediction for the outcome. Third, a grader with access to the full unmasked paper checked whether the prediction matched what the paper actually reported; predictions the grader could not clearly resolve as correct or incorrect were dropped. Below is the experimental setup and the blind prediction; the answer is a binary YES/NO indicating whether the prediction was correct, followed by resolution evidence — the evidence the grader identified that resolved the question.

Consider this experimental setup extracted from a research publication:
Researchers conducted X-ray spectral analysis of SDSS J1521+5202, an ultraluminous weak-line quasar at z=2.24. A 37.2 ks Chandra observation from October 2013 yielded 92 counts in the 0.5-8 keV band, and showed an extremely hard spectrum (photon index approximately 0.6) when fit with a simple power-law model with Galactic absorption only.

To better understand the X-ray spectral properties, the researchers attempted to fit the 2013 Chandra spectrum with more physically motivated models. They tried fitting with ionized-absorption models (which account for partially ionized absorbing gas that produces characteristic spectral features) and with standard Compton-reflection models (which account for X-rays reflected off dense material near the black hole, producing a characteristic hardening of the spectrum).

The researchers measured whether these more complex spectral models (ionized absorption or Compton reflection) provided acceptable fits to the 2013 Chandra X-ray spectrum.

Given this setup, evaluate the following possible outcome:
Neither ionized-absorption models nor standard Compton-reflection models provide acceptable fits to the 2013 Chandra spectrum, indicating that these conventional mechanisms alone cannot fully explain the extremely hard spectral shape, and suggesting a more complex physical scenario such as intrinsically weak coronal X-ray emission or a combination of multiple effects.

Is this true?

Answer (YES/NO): NO